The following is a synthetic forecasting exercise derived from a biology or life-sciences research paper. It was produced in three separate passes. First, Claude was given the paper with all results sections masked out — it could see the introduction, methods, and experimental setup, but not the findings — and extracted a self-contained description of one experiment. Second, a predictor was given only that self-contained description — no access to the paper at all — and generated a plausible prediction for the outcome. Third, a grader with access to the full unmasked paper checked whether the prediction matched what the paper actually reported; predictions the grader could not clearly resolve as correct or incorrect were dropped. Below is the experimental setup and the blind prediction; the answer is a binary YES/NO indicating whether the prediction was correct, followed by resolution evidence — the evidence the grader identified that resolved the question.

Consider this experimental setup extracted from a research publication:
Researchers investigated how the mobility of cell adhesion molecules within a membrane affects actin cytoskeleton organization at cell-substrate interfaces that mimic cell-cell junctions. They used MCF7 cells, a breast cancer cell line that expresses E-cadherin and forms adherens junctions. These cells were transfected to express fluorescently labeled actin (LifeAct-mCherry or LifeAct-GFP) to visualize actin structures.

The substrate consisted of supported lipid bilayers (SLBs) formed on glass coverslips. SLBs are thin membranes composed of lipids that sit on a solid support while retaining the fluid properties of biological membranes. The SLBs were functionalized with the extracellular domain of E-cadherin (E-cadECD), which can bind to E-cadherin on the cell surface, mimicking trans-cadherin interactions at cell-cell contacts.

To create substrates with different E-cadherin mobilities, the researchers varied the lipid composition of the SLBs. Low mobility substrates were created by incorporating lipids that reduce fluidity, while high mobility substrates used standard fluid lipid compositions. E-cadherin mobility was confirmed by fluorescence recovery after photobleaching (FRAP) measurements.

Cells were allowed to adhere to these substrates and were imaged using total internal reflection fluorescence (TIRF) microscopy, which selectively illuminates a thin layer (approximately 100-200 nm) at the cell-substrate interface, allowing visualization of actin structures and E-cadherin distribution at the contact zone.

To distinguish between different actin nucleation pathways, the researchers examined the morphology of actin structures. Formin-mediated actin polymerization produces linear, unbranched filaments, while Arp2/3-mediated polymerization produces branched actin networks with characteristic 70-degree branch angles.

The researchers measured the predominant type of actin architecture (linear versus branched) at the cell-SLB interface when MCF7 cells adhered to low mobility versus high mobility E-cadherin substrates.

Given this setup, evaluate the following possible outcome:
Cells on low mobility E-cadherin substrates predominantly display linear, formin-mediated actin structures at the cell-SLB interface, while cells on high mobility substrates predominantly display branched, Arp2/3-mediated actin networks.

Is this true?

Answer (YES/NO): YES